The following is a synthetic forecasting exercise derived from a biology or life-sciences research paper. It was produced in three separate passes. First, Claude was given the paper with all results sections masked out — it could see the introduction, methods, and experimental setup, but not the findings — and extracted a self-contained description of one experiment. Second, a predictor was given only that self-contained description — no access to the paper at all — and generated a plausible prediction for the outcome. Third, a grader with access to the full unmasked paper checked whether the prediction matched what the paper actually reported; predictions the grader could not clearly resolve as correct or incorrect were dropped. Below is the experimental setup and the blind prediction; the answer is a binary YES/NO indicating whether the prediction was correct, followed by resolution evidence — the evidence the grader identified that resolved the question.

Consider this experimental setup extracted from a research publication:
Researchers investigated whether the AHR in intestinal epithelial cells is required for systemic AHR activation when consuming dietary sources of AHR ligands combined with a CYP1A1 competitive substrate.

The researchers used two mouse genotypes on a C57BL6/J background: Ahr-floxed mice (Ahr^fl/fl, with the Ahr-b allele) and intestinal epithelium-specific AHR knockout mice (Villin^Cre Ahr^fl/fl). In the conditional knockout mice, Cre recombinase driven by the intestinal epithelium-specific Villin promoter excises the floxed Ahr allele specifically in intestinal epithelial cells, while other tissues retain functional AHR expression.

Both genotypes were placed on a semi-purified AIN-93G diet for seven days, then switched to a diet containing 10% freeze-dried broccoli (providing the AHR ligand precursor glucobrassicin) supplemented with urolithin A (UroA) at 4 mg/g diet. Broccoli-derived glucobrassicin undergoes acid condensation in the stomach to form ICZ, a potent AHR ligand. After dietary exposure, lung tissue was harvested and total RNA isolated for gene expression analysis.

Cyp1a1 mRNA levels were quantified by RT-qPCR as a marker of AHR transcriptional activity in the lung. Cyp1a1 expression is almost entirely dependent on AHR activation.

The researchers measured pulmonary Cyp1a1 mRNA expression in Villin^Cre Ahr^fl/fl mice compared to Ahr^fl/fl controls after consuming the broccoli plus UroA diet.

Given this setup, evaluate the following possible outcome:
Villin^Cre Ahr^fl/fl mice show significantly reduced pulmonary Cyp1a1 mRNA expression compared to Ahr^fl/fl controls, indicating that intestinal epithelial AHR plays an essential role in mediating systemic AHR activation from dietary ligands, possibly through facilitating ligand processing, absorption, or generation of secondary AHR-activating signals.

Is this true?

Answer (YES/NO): NO